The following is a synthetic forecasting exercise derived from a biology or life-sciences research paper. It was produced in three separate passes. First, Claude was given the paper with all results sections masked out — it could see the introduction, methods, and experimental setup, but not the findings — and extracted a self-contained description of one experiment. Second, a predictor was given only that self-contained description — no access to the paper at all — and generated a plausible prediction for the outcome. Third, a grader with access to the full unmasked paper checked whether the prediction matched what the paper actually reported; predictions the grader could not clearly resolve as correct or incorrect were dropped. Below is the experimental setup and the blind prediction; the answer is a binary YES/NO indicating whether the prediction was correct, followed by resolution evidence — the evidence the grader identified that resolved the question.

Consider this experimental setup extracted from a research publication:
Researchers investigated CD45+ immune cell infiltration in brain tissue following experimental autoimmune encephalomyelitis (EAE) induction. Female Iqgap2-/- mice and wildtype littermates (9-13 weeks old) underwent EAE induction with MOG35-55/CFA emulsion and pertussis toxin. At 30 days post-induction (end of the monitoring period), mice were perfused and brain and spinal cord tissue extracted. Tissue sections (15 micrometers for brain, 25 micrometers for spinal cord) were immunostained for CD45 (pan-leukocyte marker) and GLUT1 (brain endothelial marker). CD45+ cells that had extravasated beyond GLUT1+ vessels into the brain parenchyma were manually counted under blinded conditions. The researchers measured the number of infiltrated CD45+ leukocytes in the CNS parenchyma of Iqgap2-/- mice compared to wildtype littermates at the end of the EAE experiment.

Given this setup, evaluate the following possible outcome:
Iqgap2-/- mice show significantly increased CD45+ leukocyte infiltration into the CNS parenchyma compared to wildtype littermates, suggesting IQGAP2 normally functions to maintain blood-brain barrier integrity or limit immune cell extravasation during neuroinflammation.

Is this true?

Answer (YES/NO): YES